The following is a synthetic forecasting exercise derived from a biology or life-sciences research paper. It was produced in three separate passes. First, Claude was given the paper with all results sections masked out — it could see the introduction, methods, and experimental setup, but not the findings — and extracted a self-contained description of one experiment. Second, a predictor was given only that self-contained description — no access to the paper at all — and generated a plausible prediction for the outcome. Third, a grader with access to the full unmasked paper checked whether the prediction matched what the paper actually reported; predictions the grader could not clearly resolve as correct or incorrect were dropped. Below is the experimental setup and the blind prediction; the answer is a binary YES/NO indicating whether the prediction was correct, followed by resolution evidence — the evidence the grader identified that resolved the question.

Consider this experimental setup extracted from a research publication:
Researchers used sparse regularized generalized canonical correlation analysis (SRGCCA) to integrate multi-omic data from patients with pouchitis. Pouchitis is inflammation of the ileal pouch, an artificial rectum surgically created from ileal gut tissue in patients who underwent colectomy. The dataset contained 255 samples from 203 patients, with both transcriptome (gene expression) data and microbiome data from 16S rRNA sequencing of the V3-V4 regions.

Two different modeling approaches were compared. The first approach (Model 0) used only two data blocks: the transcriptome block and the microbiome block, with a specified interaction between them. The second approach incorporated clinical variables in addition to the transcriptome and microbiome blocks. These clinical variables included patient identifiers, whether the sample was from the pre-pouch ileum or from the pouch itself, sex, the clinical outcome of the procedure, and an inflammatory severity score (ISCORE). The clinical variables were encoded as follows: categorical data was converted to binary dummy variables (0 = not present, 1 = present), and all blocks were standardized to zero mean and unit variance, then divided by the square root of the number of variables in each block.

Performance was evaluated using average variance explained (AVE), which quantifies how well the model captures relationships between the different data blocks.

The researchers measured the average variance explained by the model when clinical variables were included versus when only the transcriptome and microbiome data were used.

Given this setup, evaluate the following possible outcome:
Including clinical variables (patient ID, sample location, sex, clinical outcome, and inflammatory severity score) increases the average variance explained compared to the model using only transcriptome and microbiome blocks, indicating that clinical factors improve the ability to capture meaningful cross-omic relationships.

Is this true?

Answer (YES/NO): YES